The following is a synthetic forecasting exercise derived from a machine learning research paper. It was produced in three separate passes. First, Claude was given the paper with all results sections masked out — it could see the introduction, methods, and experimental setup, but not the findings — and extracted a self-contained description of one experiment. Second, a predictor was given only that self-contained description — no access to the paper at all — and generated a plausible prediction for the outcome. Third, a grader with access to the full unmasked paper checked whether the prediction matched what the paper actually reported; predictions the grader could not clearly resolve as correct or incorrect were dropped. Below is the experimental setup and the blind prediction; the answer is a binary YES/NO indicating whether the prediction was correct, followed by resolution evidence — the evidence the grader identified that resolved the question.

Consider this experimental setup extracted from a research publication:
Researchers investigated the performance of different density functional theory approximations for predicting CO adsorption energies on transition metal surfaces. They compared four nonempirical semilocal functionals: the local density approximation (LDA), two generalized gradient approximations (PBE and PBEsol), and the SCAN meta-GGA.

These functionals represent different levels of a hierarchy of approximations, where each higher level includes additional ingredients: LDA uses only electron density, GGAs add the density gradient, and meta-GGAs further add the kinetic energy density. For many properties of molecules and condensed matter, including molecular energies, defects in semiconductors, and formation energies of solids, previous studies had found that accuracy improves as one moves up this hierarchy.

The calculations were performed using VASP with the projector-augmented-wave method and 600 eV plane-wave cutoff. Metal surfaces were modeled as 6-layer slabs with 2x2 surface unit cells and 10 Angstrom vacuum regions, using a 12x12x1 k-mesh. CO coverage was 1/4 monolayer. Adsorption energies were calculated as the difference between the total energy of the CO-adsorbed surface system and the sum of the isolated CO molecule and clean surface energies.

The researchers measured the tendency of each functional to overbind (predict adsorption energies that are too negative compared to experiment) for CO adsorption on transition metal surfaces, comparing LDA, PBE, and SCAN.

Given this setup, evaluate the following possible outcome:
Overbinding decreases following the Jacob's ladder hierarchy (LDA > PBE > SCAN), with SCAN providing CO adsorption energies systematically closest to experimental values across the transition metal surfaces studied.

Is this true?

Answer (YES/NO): NO